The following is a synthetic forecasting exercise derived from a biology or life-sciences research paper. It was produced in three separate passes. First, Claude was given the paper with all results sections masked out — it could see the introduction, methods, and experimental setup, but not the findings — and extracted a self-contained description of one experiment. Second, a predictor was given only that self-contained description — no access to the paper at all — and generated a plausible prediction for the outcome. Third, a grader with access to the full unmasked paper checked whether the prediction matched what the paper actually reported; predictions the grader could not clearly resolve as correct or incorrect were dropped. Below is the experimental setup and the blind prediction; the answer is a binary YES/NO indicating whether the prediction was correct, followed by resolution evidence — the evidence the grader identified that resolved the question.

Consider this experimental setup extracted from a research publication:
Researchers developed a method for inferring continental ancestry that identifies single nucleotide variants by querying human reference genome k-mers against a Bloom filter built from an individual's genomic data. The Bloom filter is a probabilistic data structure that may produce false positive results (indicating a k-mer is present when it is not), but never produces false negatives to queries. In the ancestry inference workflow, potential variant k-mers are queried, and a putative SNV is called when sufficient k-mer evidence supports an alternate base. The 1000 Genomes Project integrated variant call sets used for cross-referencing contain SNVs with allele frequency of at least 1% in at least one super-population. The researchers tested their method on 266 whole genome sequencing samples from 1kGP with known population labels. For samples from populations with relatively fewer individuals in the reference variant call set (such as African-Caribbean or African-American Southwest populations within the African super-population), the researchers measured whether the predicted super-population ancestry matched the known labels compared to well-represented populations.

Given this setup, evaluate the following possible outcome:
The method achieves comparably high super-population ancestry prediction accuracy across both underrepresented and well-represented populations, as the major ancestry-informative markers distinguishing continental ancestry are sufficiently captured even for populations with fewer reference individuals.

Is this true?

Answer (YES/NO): YES